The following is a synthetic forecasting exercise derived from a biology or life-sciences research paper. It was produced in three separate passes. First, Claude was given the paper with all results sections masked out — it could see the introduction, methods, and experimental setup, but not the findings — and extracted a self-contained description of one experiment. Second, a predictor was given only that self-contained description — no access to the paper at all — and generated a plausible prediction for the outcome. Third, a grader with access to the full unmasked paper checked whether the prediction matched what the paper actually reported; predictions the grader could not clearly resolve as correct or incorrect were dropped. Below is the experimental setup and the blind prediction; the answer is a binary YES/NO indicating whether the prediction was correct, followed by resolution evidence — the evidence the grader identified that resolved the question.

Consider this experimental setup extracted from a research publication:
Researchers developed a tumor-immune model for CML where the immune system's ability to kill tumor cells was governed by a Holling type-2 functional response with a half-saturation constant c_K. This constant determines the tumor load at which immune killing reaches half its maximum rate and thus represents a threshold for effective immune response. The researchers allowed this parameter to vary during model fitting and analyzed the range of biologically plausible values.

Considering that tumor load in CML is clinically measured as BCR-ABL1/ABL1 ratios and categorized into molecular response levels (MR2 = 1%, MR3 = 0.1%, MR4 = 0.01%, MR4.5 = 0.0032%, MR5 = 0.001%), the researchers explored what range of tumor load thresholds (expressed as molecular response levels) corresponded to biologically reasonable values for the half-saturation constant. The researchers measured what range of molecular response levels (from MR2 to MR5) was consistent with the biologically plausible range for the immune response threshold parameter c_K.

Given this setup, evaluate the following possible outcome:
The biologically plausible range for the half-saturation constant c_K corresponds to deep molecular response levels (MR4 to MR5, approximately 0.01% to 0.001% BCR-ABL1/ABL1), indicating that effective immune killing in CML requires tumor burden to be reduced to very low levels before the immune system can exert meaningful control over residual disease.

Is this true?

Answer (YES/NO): NO